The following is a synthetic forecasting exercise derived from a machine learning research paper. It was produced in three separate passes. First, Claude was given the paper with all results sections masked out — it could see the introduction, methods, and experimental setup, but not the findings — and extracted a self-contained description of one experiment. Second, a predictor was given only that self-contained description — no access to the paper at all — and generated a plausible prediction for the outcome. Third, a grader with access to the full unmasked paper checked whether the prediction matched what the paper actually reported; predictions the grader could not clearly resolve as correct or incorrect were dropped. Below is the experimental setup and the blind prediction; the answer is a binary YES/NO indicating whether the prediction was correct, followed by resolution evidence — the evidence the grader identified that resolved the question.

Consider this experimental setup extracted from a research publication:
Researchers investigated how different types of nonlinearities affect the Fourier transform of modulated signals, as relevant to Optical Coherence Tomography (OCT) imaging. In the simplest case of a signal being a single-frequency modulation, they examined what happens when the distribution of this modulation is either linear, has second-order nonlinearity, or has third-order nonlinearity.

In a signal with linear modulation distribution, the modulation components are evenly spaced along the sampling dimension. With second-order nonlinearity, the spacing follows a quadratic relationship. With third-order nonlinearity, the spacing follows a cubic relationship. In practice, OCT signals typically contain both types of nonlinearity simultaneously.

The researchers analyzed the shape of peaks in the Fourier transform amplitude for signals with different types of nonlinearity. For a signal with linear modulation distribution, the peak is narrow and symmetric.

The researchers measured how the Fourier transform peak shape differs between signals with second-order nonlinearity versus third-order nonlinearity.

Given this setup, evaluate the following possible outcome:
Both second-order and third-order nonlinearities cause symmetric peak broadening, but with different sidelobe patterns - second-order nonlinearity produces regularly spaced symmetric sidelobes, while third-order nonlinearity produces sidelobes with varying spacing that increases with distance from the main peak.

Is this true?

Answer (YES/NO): NO